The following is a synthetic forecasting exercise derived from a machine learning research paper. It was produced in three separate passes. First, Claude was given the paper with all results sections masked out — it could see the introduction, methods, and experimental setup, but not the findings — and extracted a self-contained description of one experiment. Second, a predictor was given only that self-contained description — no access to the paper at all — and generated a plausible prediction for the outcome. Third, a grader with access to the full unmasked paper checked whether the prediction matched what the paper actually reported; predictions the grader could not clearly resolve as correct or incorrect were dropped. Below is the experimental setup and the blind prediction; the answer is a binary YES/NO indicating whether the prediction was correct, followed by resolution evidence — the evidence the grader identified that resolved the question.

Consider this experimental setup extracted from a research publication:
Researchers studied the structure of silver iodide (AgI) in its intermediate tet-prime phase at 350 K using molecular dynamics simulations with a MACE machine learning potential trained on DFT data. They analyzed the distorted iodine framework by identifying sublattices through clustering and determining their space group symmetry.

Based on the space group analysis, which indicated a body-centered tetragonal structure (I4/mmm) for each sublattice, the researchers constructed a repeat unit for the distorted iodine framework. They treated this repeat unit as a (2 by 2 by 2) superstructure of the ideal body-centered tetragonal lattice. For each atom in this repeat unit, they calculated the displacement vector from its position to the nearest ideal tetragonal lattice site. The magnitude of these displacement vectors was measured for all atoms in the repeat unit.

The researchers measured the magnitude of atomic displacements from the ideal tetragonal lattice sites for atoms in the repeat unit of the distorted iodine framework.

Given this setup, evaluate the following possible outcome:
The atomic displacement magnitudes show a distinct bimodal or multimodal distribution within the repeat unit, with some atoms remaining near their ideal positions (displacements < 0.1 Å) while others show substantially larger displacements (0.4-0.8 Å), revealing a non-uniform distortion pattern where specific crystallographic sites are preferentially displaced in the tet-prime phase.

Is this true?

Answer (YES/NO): NO